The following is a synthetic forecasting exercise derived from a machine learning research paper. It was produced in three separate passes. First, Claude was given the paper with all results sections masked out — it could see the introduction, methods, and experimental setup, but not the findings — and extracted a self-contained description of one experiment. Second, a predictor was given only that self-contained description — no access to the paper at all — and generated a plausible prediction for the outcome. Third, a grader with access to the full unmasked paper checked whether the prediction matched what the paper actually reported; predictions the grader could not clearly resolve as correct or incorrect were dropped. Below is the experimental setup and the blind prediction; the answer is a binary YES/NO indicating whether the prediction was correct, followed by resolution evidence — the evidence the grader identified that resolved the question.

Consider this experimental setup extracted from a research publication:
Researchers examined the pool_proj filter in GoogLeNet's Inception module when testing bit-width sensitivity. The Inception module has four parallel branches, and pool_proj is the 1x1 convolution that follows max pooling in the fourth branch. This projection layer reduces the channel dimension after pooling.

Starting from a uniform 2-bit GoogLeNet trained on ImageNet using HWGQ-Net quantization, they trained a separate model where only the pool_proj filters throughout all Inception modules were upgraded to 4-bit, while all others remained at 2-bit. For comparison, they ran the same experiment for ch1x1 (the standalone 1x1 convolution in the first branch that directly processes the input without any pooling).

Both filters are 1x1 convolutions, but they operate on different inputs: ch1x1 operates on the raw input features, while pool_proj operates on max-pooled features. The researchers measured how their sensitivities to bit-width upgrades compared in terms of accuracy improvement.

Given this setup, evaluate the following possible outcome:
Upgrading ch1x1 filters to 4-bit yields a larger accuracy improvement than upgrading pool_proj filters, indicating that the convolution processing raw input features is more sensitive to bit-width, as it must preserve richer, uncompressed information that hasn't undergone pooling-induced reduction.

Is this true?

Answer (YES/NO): YES